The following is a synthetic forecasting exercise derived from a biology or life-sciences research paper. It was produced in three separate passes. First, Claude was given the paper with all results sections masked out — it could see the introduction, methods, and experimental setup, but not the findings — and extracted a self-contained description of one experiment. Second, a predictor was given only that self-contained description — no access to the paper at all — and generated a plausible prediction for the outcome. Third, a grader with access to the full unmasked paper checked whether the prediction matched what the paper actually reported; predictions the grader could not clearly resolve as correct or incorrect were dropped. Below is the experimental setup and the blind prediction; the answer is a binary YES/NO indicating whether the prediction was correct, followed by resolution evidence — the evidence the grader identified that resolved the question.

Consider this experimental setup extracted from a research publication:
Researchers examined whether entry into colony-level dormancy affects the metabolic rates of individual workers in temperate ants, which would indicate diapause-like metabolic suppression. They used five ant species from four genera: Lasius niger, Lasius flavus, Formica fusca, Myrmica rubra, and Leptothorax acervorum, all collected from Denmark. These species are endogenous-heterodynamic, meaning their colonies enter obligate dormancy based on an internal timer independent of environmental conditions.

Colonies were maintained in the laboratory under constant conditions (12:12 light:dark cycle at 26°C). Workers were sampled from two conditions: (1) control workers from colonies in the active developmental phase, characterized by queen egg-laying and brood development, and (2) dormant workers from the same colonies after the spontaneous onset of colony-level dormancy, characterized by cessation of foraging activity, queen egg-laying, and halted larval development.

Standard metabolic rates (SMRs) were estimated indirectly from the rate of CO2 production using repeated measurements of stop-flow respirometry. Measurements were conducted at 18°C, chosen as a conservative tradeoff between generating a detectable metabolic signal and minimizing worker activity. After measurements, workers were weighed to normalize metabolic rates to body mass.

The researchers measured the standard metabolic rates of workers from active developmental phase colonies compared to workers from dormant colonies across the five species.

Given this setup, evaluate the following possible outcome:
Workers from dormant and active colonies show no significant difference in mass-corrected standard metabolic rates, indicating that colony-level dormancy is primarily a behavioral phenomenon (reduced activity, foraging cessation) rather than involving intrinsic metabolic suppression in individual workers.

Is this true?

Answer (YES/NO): NO